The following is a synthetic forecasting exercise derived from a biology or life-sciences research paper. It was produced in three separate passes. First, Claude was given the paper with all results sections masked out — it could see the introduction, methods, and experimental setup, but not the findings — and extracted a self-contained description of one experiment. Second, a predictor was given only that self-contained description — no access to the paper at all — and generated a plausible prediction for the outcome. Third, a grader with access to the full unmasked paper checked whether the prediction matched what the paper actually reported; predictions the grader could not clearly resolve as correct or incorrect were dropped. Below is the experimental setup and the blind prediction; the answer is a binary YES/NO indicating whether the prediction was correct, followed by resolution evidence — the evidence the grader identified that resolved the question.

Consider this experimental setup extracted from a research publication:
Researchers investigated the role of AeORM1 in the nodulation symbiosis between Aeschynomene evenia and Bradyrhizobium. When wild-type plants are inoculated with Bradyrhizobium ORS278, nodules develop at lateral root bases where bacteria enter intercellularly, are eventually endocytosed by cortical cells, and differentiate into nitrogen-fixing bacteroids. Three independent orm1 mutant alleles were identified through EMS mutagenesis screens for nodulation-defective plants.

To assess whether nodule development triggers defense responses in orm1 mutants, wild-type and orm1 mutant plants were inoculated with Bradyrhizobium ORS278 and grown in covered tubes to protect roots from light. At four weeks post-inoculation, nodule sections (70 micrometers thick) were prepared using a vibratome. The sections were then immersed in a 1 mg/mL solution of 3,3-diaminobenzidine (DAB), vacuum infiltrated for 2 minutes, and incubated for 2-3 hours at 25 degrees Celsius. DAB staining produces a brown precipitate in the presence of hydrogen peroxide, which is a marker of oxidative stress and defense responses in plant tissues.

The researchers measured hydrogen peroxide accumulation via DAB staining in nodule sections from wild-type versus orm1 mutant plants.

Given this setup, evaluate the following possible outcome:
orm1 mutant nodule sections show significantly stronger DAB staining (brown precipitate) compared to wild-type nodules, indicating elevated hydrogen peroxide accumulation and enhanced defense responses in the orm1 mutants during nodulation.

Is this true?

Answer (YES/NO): YES